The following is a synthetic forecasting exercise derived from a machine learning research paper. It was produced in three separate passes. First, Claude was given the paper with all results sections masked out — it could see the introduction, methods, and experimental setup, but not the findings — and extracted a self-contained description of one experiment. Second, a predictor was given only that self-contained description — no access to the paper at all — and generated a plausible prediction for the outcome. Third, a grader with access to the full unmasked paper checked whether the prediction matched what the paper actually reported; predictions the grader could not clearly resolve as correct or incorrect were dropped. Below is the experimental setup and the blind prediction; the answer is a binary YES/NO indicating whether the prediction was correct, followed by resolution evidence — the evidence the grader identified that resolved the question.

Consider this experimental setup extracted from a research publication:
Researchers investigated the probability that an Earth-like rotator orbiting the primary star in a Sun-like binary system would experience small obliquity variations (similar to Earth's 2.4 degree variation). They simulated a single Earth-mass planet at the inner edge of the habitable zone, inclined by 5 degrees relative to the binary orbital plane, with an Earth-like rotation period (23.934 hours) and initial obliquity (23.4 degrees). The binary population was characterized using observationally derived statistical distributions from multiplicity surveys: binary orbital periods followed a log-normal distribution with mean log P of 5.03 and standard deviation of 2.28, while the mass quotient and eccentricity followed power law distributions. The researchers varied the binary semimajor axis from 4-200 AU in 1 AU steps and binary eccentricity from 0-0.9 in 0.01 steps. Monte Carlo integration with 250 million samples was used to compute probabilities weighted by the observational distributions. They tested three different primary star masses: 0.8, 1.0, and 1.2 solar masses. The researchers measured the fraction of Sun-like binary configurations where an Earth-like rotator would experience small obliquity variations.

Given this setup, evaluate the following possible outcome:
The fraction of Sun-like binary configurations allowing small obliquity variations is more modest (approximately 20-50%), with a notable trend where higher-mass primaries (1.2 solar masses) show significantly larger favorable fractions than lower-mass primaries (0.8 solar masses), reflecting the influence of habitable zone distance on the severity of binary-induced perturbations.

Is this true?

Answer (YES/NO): NO